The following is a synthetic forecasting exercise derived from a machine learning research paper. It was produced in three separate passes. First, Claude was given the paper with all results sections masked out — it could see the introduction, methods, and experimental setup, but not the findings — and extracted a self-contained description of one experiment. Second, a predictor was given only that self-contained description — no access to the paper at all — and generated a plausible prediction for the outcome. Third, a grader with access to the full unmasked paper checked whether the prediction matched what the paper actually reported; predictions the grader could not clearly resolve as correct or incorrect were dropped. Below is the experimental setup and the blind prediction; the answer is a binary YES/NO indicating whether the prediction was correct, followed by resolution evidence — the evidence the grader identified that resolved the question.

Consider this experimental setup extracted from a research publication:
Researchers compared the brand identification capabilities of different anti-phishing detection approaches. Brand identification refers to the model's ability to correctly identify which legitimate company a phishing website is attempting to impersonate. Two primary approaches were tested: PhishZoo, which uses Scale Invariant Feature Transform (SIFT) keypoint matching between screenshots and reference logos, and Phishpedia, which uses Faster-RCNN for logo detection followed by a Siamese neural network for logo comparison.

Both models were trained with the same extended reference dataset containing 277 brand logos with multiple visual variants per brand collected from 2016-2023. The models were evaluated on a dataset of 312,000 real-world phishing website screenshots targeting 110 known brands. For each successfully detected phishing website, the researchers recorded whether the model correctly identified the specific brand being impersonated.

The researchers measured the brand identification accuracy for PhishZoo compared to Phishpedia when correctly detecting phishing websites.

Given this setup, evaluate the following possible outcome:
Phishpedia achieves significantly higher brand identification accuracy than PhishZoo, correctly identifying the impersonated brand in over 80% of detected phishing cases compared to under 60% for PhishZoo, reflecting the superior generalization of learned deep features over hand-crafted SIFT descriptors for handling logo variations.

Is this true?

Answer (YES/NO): NO